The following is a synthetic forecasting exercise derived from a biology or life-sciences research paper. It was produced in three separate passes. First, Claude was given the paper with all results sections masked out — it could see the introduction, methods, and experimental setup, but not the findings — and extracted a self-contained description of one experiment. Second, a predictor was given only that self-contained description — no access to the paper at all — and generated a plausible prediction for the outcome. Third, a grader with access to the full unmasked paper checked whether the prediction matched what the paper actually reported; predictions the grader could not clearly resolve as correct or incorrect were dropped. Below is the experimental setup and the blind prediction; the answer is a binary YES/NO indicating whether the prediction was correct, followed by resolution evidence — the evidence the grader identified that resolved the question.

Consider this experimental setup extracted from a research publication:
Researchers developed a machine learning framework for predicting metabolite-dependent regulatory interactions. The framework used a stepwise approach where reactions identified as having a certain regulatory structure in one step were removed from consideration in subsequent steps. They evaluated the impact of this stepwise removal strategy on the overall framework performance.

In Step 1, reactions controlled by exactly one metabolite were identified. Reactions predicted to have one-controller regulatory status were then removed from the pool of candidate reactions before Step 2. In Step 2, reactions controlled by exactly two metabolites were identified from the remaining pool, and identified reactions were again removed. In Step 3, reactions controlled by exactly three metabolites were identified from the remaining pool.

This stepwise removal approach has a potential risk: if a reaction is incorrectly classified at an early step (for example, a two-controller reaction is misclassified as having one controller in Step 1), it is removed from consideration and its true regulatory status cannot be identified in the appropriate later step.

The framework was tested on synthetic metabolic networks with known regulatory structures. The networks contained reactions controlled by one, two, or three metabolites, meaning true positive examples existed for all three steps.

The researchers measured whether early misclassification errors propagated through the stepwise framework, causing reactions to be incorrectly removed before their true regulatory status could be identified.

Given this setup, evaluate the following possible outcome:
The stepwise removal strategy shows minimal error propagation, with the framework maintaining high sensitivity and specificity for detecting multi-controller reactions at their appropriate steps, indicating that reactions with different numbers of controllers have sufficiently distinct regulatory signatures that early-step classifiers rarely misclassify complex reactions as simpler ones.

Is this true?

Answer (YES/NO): NO